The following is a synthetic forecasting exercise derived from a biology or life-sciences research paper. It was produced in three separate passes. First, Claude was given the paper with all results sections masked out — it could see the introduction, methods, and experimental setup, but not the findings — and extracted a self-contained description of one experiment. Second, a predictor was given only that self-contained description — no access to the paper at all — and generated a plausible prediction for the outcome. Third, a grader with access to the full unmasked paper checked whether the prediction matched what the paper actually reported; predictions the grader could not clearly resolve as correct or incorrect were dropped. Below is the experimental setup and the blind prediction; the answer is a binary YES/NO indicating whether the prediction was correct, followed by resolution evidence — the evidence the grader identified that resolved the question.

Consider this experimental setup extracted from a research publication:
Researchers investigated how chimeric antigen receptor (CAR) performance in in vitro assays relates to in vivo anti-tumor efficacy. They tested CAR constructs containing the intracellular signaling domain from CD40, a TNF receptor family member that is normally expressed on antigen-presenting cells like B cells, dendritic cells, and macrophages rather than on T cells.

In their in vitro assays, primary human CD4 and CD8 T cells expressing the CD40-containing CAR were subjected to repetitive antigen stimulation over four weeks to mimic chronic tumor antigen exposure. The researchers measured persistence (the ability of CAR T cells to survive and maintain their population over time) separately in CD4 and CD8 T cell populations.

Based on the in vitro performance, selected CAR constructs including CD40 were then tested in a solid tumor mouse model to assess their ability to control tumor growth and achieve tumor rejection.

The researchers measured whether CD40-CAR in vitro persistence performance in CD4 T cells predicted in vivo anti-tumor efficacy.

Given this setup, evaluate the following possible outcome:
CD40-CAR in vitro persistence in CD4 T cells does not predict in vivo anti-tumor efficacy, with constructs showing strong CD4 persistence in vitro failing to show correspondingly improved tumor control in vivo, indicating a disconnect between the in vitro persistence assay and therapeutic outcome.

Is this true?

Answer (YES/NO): YES